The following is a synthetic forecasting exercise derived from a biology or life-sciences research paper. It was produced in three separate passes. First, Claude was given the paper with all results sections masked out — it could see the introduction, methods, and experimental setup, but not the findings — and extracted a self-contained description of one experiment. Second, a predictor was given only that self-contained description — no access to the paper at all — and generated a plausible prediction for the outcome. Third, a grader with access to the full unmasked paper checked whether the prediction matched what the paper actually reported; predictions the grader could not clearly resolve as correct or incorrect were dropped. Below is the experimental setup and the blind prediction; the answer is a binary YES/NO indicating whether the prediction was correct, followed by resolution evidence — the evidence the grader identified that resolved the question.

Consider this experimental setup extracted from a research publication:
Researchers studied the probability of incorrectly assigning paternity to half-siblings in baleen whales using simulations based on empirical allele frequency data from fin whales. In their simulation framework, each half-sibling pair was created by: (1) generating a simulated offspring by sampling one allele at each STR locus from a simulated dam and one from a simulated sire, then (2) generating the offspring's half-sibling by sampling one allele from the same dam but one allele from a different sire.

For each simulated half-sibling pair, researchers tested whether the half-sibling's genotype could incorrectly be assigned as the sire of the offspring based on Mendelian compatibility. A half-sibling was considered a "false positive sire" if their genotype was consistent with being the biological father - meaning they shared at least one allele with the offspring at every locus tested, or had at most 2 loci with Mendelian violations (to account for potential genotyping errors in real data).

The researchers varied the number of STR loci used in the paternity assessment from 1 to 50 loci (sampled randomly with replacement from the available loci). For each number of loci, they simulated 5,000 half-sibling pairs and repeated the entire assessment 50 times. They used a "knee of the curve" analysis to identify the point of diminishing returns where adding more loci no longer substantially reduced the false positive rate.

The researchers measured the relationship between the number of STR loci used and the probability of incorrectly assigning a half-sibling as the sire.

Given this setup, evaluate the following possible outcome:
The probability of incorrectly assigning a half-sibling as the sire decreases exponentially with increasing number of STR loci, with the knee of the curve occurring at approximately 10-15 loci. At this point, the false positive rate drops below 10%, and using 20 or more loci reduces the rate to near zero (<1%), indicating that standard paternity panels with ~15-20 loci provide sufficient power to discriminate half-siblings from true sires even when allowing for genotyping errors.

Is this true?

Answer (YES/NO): NO